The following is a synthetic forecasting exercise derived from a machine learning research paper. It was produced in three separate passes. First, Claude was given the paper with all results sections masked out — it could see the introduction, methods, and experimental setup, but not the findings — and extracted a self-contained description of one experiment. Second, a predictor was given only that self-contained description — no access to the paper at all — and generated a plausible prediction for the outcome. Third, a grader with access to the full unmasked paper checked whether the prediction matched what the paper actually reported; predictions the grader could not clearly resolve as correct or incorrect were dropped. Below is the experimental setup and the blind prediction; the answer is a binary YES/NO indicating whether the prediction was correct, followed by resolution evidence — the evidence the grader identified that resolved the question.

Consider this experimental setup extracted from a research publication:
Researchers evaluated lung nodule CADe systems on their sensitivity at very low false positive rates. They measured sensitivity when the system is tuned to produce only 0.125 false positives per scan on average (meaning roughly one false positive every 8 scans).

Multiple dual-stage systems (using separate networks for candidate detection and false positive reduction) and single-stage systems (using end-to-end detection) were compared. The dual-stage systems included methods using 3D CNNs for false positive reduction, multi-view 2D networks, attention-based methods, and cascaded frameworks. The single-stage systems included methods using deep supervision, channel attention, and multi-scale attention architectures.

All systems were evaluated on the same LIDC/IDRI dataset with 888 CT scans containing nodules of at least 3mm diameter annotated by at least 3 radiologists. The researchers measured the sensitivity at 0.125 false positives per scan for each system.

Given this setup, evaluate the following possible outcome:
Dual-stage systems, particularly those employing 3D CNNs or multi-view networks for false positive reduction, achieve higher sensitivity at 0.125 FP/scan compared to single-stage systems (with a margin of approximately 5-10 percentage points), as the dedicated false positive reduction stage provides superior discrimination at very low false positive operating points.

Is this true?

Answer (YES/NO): NO